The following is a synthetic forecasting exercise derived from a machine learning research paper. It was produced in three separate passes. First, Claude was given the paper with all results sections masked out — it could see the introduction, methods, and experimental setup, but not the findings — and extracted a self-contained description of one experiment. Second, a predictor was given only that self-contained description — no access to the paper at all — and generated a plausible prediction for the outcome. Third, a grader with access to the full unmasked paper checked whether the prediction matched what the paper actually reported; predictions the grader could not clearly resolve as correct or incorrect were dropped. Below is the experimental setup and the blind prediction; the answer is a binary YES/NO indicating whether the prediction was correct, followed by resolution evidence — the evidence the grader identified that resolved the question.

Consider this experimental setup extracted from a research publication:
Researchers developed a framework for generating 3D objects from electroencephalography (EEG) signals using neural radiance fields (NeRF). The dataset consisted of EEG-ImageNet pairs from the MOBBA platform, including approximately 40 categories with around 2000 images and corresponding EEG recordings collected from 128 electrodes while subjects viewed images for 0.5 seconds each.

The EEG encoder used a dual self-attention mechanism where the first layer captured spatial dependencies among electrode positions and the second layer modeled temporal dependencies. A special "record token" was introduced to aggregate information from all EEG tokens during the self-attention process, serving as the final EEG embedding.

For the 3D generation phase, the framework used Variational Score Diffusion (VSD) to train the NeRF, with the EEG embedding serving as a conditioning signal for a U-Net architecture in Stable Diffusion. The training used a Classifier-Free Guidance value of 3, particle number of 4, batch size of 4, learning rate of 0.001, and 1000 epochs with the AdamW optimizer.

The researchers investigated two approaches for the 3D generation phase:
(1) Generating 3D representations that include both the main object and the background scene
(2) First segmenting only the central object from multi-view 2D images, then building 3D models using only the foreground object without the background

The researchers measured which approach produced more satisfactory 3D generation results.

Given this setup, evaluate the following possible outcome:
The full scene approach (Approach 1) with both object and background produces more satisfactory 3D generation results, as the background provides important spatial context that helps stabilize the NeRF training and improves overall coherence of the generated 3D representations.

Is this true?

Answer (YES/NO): NO